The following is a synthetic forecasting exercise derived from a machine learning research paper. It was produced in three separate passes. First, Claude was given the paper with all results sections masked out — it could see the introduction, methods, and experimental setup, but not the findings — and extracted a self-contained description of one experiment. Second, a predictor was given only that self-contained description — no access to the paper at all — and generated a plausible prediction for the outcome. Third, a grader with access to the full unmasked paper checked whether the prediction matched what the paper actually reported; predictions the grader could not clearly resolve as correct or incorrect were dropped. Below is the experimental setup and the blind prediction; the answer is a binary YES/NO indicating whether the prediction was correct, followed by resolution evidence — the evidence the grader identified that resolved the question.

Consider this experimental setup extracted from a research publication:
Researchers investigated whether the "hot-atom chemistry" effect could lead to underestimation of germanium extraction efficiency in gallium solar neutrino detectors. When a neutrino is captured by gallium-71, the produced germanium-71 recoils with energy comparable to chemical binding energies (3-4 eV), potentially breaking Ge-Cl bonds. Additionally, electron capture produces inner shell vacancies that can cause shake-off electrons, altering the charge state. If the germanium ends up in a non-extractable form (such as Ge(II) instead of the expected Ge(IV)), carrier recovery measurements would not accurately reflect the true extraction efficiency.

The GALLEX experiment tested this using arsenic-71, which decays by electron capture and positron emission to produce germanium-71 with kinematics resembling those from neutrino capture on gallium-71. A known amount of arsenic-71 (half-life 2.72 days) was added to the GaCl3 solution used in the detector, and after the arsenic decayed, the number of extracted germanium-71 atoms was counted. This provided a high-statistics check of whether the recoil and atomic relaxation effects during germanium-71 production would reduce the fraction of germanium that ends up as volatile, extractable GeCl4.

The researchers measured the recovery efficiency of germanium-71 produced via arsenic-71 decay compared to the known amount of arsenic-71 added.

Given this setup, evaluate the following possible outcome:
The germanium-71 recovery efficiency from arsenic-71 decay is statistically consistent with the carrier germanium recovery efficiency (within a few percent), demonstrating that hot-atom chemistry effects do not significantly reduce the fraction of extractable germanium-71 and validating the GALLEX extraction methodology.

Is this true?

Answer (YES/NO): YES